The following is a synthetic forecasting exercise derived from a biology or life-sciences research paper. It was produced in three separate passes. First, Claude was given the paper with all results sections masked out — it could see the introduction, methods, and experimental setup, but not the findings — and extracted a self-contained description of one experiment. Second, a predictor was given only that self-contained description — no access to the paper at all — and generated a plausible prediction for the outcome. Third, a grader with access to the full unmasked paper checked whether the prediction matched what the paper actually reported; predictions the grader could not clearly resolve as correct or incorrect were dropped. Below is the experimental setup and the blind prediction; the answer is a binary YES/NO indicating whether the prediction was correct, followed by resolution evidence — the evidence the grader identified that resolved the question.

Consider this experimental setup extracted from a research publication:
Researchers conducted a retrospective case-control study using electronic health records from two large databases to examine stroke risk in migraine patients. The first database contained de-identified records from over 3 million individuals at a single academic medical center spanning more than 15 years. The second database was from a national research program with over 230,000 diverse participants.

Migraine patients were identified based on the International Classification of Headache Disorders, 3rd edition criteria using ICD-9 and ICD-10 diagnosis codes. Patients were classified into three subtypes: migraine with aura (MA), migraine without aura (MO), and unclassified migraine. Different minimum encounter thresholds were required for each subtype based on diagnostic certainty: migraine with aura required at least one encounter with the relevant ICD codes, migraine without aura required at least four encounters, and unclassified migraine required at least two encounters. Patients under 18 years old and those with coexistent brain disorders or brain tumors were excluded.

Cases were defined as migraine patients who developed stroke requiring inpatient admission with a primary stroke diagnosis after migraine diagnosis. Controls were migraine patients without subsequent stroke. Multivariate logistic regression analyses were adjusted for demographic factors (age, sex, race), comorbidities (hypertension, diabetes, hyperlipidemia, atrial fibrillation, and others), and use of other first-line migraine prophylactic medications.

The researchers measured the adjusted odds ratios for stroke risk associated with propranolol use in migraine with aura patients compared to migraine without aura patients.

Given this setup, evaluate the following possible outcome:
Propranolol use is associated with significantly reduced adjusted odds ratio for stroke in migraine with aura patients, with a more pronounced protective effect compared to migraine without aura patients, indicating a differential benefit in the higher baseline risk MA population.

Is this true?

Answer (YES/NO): NO